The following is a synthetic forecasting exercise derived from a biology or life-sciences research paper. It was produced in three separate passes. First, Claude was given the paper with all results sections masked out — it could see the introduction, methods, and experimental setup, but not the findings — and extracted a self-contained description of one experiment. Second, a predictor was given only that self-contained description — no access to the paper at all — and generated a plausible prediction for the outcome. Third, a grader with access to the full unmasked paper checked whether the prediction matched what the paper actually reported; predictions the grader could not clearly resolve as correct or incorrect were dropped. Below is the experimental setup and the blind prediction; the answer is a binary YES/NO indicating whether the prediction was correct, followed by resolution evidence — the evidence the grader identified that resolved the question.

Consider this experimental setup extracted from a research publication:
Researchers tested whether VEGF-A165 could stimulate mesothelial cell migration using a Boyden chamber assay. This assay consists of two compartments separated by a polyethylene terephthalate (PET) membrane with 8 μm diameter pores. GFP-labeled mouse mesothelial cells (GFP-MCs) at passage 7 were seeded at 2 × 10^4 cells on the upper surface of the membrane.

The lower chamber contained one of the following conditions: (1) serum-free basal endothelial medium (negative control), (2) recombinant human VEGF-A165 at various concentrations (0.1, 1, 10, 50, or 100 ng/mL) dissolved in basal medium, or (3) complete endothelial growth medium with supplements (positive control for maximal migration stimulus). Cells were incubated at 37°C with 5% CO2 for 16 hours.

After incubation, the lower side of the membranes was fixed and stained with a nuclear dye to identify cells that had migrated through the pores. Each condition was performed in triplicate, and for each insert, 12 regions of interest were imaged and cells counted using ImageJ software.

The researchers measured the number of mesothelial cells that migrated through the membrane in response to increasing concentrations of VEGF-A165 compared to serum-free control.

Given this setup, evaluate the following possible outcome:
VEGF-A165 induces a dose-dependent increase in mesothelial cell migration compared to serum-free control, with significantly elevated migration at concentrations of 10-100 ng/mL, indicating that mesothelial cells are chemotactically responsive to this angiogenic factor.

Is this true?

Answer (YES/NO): NO